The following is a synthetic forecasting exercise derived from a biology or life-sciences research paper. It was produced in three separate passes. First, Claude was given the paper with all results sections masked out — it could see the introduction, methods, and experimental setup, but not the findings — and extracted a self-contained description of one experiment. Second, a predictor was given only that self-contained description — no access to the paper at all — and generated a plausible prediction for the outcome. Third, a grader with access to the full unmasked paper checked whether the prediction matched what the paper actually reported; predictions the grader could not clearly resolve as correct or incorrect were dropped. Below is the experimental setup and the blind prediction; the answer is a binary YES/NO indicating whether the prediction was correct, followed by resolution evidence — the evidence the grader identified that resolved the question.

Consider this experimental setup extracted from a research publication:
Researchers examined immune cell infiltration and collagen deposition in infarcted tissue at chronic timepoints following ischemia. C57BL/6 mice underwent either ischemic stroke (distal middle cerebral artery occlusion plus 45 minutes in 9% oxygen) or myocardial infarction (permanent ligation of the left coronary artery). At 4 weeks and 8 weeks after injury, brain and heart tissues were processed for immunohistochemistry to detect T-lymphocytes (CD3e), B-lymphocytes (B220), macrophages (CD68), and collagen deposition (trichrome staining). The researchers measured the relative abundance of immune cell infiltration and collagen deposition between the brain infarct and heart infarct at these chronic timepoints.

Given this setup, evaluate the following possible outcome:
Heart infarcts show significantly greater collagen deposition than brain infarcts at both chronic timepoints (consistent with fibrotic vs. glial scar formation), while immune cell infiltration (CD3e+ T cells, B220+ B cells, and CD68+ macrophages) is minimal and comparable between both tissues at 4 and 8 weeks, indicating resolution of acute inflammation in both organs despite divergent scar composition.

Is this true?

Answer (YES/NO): NO